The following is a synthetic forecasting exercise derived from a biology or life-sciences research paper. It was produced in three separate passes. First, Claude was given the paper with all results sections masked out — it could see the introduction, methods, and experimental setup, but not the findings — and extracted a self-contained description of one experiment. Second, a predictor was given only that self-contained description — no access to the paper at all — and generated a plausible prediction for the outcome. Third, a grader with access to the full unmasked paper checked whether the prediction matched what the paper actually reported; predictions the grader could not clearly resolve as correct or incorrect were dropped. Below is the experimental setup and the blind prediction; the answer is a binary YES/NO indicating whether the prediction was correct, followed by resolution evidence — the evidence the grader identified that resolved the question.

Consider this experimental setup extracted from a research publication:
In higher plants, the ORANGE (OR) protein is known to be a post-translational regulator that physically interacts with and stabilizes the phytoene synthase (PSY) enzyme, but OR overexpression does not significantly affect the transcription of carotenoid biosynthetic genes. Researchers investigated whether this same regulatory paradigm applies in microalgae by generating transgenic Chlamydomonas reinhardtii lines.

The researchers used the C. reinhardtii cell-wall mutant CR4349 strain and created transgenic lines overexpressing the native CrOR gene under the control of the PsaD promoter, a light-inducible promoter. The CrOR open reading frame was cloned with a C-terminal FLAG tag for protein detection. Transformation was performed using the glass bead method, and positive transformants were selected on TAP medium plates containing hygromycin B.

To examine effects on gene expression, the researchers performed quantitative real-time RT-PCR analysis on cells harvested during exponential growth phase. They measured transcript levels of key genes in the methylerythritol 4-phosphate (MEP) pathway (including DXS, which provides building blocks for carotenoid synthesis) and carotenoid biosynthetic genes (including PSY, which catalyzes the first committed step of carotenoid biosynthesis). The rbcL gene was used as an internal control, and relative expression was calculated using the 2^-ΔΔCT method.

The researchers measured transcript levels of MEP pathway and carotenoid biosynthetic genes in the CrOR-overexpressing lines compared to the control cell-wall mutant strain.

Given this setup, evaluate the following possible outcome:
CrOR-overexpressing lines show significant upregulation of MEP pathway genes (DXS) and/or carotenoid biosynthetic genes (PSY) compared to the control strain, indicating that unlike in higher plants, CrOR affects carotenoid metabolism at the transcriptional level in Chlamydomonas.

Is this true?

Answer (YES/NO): YES